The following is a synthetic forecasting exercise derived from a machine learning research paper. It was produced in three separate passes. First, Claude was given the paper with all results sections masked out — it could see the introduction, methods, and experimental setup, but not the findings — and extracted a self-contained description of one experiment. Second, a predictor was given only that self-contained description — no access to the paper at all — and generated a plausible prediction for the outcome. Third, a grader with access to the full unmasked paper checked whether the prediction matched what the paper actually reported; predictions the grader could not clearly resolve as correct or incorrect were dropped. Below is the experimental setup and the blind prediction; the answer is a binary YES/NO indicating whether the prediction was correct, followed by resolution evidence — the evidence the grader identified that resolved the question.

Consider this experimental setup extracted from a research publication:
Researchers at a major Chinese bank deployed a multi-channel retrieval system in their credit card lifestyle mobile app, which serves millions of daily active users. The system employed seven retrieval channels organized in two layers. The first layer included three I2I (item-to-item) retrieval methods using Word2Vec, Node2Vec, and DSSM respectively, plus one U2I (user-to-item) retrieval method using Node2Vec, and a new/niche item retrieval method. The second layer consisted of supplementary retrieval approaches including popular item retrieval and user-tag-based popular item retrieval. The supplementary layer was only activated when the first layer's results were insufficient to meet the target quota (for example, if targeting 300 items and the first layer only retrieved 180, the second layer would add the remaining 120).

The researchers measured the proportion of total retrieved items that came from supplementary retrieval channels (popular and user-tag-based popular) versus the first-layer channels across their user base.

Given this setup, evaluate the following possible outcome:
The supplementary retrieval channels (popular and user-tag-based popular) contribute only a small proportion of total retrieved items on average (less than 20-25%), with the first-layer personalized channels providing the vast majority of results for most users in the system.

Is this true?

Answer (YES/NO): NO